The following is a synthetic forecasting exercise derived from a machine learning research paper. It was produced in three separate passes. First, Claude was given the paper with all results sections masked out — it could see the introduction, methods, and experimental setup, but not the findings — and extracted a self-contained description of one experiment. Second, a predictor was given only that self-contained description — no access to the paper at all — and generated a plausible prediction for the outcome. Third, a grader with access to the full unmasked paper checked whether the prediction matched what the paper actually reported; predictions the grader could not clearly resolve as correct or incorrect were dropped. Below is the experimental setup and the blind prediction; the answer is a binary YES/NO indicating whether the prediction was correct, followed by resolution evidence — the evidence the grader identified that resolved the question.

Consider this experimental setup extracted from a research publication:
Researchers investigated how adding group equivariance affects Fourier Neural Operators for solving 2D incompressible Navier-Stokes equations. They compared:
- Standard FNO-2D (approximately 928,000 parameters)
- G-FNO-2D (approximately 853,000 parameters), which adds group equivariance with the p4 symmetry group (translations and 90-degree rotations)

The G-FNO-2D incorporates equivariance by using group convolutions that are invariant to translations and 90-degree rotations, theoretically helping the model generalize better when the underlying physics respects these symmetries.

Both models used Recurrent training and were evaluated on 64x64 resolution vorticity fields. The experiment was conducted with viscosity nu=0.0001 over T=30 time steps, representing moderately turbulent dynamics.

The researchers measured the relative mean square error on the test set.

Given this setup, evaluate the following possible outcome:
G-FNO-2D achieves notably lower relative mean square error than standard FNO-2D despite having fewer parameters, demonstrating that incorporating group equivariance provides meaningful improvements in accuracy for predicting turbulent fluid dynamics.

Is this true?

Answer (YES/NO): YES